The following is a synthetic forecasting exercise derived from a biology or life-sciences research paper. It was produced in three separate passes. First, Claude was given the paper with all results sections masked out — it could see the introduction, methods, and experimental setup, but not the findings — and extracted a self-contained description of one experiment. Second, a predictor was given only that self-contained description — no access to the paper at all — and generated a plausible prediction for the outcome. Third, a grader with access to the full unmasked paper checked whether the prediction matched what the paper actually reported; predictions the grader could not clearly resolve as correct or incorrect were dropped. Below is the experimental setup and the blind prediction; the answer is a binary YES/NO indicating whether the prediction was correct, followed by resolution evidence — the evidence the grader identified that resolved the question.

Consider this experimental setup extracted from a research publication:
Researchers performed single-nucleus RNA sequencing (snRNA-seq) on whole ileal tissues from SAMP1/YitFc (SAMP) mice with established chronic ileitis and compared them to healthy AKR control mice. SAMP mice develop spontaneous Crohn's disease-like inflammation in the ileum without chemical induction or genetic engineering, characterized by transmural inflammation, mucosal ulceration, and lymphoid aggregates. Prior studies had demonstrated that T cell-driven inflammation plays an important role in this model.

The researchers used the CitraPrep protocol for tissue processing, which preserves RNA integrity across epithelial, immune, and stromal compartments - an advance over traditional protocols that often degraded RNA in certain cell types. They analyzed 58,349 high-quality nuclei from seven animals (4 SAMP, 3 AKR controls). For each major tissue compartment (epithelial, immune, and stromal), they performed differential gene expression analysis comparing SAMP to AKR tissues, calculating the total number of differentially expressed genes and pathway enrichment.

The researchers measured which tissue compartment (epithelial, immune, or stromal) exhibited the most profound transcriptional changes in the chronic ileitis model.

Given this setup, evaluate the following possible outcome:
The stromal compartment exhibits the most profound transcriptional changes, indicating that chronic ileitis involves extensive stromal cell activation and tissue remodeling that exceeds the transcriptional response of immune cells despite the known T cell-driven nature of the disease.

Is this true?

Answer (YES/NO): NO